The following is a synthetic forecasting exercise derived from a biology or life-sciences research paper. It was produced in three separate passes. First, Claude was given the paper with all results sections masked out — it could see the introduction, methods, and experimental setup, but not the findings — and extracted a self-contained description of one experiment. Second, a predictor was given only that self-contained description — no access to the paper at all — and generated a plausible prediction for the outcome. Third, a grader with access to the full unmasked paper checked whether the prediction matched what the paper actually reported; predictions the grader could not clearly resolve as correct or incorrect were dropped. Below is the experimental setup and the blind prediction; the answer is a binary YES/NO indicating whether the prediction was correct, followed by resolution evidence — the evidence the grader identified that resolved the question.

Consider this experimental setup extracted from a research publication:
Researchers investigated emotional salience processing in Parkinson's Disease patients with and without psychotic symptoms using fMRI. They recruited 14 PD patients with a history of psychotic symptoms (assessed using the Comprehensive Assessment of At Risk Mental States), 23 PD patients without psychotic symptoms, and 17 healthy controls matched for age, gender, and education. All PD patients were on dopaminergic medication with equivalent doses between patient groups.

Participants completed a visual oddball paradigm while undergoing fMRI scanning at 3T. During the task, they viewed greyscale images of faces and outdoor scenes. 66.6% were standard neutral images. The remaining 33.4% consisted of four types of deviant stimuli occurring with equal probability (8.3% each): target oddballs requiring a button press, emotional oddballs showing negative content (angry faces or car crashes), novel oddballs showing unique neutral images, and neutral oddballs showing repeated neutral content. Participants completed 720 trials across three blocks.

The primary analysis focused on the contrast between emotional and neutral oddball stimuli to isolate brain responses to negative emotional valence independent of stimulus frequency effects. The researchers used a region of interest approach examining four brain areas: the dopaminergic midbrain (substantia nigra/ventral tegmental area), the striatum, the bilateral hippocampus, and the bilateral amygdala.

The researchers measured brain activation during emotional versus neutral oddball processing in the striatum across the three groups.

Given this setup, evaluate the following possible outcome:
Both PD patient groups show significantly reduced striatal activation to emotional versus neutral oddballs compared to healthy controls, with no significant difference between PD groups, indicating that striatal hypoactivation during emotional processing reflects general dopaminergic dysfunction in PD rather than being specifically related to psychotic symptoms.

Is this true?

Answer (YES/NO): NO